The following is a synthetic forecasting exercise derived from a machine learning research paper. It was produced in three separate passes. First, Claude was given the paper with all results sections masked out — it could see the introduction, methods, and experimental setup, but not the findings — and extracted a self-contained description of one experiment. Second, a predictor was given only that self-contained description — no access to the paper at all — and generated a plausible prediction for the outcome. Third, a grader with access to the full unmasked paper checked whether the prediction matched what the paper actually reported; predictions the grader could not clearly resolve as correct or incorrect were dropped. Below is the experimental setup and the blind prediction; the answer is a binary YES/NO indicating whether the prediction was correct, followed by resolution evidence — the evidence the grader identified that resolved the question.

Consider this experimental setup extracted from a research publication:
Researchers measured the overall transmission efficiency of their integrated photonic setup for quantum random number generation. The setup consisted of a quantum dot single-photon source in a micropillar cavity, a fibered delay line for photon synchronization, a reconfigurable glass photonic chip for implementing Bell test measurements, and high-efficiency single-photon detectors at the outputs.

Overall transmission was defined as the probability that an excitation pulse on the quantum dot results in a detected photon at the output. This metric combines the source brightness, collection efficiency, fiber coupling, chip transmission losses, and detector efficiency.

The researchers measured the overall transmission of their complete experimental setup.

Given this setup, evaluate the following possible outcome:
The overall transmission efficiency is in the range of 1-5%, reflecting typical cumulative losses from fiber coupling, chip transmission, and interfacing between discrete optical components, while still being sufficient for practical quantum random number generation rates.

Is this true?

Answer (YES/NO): YES